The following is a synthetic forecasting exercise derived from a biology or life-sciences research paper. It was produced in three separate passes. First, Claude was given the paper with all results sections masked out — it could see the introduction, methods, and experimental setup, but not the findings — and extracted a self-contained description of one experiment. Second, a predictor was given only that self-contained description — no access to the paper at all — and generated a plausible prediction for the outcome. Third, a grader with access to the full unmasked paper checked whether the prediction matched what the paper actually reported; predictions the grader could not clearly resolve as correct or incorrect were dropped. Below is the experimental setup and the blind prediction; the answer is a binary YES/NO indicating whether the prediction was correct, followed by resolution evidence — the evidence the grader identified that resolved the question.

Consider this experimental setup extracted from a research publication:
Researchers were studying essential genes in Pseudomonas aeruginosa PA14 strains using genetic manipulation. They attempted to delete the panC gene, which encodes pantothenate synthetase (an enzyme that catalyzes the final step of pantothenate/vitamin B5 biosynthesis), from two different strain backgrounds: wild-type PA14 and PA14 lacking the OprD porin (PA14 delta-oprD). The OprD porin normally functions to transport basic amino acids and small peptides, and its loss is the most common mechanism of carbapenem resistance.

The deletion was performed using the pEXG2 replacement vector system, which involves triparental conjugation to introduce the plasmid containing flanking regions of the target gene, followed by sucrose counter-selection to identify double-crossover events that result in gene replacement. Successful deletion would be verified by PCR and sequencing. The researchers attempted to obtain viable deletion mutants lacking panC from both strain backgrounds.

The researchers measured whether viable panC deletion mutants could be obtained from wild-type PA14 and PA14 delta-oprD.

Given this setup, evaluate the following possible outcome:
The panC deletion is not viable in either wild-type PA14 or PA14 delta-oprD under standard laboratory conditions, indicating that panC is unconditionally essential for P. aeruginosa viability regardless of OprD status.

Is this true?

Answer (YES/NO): YES